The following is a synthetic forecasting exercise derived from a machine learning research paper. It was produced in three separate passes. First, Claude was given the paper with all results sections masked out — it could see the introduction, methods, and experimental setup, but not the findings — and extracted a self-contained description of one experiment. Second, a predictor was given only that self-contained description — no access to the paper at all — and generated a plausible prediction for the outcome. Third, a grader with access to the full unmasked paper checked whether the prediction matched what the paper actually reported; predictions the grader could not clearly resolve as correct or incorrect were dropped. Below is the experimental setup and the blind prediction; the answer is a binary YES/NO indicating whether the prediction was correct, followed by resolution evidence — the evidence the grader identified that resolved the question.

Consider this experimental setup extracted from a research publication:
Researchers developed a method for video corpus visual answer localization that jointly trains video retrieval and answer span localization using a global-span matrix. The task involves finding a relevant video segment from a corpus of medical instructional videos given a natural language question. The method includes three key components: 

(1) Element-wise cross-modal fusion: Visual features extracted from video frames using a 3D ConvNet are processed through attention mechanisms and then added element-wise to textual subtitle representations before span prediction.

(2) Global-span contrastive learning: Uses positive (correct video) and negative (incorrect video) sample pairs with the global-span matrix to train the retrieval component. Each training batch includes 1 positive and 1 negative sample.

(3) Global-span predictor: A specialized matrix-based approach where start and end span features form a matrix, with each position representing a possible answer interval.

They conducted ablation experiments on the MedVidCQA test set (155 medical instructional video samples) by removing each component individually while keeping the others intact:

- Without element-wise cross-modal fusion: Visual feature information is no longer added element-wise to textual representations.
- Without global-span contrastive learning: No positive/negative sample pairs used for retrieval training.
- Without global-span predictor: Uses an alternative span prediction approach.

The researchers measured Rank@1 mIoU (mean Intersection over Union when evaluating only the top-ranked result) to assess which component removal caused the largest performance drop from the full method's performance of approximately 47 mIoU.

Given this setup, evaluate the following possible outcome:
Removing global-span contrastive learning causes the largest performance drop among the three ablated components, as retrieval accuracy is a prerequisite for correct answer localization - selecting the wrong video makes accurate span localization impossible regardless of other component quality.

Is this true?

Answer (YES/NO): YES